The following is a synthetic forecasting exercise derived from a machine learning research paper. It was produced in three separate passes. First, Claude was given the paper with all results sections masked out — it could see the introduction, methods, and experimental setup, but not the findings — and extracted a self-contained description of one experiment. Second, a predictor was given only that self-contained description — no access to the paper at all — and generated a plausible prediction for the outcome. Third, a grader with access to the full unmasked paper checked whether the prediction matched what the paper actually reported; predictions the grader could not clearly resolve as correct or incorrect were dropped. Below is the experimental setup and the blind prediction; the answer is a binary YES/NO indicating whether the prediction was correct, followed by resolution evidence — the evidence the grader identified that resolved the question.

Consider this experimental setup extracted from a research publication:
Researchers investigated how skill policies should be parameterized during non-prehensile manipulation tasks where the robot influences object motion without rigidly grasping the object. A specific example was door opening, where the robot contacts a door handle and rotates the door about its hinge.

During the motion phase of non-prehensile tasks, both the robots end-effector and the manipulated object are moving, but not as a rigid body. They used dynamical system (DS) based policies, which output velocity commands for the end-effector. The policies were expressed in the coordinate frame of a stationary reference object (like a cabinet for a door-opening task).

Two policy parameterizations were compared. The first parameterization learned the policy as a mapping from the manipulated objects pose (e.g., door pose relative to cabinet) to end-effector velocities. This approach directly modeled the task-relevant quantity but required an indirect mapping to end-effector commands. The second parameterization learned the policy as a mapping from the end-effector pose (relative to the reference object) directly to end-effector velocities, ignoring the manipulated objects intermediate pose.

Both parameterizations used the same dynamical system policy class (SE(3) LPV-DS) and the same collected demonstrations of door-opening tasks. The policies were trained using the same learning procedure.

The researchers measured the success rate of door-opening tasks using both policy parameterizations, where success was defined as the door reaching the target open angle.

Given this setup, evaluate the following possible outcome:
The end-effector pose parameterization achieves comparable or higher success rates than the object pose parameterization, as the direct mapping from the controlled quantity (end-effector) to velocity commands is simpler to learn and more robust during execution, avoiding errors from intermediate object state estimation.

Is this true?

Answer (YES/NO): YES